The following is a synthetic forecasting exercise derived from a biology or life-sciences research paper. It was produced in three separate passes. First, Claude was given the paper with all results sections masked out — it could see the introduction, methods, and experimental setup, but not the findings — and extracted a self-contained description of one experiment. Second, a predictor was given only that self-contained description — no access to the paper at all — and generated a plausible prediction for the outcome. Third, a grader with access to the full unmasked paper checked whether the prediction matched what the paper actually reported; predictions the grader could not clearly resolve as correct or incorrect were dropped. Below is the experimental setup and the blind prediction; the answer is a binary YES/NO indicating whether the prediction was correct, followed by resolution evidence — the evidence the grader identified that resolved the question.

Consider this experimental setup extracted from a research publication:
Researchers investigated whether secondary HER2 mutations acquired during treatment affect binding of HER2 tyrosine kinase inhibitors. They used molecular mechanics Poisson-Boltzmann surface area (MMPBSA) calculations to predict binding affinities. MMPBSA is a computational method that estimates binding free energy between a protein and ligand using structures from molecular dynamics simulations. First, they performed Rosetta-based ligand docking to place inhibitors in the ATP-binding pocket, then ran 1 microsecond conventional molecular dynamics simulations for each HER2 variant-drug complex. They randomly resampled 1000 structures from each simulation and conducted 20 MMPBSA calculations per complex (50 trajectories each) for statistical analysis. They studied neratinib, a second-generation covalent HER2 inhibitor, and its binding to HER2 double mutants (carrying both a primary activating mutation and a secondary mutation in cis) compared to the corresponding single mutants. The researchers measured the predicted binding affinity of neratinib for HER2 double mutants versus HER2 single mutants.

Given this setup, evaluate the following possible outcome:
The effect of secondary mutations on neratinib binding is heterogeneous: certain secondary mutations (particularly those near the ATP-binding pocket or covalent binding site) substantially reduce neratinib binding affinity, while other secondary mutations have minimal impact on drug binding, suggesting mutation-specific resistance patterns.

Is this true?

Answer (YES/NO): NO